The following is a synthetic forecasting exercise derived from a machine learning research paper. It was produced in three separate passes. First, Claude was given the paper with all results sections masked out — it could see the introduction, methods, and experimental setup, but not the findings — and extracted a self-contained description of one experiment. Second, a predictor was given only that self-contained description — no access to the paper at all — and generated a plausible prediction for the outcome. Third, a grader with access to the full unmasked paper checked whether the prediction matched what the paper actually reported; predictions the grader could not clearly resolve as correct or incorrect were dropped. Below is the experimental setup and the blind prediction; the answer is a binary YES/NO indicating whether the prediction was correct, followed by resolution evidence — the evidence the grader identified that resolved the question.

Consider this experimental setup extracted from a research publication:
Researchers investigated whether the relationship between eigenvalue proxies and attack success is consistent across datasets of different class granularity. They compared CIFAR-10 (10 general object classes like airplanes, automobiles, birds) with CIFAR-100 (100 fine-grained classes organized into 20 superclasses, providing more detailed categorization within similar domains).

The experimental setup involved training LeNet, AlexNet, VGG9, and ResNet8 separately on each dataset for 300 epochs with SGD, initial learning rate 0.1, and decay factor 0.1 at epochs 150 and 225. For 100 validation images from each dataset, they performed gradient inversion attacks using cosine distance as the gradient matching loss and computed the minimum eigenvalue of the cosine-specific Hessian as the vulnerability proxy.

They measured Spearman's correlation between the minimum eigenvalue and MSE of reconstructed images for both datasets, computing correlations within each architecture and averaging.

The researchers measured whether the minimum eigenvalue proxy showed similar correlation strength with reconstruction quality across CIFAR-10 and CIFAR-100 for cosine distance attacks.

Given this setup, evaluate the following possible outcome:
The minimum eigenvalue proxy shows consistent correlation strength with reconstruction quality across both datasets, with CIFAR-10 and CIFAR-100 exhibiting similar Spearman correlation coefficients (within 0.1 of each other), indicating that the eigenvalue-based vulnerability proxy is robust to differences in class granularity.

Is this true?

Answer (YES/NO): YES